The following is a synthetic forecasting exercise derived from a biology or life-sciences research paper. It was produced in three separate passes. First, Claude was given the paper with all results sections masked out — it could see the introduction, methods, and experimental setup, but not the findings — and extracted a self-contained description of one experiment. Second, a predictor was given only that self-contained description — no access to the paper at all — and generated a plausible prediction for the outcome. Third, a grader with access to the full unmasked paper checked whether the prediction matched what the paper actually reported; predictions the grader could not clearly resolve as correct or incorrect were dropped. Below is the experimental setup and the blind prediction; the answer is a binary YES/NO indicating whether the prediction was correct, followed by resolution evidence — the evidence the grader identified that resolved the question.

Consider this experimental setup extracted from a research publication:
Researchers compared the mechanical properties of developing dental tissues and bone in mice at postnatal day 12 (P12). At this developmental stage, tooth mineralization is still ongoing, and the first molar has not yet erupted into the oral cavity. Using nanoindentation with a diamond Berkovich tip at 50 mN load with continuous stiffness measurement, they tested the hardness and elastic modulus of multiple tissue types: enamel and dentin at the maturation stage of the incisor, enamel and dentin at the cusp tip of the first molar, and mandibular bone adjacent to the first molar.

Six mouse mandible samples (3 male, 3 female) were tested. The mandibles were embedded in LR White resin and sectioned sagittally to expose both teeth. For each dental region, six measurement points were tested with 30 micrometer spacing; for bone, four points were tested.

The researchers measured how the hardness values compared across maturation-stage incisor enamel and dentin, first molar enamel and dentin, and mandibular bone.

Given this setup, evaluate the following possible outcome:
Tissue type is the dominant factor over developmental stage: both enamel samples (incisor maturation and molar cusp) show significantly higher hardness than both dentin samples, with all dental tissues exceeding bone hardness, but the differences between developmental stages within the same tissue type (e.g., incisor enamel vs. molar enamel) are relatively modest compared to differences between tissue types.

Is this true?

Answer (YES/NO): NO